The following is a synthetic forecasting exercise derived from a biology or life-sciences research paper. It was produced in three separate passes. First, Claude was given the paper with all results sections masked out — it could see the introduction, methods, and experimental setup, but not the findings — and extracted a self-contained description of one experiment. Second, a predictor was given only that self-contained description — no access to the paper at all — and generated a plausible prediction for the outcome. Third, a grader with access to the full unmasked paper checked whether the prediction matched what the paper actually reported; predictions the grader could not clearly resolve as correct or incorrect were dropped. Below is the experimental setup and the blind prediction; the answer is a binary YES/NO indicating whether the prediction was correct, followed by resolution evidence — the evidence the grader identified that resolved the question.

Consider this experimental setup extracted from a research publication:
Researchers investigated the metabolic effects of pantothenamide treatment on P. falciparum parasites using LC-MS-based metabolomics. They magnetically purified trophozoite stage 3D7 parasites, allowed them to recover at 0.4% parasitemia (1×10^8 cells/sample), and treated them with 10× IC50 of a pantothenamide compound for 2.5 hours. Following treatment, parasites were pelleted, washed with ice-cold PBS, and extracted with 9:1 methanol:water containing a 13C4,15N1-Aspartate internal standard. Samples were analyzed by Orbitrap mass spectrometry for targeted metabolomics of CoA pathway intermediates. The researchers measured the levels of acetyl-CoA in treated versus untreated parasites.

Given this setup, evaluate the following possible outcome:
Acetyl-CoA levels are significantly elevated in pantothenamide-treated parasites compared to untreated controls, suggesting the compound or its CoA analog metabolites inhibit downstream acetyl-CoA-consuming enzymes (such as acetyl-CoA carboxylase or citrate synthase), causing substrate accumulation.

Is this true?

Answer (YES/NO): NO